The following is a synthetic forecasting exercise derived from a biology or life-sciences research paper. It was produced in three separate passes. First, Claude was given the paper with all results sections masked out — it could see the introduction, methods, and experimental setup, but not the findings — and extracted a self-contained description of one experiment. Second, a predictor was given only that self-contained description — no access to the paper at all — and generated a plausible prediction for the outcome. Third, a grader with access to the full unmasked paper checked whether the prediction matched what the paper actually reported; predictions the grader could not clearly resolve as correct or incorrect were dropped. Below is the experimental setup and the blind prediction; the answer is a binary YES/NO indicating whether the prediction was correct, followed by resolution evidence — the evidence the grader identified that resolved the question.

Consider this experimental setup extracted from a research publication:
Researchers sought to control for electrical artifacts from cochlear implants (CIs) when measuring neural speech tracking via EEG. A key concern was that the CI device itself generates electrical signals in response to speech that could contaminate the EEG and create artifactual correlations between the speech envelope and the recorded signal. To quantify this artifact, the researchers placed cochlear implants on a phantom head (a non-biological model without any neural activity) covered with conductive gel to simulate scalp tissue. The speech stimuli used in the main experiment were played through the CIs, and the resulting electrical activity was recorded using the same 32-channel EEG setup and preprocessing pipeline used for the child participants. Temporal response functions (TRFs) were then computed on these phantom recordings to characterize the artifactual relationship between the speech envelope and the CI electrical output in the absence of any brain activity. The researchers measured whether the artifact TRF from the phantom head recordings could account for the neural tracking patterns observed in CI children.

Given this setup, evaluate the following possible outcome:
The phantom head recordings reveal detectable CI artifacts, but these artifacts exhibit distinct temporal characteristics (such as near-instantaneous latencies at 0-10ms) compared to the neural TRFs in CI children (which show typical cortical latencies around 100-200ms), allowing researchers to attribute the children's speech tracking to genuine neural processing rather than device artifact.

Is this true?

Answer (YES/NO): YES